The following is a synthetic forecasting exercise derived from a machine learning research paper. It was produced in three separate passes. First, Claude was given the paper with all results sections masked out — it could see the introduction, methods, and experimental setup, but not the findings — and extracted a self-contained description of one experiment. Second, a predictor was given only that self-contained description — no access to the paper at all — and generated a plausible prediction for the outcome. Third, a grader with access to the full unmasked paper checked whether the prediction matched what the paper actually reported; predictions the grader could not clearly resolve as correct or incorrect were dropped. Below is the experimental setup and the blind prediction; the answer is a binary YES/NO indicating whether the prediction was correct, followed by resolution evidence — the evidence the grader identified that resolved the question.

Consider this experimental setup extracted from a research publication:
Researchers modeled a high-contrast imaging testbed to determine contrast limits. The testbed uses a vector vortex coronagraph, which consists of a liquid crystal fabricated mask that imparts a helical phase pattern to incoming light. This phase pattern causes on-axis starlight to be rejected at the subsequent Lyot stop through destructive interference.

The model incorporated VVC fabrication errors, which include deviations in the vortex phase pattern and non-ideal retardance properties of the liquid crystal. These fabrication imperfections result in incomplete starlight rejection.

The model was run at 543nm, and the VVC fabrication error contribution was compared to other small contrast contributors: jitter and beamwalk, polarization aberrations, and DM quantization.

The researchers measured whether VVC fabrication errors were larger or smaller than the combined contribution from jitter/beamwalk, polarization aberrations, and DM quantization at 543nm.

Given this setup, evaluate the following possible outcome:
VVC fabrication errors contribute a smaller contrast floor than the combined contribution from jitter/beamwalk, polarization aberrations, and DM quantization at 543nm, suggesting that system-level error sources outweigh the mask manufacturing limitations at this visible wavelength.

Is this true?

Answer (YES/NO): NO